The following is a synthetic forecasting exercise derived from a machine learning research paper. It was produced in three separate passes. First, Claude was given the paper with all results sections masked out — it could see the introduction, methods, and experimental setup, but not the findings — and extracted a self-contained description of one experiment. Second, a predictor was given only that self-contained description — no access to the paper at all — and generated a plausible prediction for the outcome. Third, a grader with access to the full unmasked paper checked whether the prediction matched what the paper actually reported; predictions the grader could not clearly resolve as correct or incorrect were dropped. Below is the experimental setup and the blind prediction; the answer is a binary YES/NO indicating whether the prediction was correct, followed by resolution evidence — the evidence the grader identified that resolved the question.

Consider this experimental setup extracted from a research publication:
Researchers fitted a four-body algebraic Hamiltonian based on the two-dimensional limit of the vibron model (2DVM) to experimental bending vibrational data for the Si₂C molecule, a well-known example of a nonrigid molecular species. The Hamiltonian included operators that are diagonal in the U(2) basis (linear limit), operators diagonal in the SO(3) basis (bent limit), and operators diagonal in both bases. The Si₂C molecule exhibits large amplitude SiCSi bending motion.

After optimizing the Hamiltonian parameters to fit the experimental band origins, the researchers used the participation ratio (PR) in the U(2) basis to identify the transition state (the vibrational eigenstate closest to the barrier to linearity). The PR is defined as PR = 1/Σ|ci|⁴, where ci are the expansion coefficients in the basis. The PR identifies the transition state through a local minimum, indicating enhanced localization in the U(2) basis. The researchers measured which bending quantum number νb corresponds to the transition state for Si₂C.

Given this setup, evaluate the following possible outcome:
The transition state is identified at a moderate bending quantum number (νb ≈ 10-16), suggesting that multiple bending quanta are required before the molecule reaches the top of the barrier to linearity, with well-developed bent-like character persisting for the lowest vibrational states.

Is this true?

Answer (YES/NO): NO